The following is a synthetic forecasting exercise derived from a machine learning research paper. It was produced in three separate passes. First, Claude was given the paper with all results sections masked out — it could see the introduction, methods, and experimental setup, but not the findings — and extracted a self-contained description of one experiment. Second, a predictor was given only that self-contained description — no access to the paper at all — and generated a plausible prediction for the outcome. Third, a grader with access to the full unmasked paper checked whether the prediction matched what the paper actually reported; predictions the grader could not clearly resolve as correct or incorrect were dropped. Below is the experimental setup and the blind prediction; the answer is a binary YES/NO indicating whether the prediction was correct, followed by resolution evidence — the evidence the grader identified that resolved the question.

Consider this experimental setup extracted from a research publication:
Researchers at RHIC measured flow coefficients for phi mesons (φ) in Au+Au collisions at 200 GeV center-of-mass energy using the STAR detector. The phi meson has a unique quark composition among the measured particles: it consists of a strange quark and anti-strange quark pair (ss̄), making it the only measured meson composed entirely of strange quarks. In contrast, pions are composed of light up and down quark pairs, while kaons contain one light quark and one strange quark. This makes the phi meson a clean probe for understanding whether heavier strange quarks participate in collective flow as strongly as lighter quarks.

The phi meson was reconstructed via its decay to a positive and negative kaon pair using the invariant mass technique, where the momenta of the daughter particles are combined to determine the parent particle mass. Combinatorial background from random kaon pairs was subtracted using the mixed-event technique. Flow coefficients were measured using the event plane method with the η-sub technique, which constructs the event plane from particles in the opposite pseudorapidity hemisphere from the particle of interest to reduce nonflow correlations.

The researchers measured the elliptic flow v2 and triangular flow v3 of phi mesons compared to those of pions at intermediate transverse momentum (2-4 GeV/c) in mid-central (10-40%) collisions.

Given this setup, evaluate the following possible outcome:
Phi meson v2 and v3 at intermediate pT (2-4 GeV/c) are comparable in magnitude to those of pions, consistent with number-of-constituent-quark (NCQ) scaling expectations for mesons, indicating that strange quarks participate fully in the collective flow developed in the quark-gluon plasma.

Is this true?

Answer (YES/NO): YES